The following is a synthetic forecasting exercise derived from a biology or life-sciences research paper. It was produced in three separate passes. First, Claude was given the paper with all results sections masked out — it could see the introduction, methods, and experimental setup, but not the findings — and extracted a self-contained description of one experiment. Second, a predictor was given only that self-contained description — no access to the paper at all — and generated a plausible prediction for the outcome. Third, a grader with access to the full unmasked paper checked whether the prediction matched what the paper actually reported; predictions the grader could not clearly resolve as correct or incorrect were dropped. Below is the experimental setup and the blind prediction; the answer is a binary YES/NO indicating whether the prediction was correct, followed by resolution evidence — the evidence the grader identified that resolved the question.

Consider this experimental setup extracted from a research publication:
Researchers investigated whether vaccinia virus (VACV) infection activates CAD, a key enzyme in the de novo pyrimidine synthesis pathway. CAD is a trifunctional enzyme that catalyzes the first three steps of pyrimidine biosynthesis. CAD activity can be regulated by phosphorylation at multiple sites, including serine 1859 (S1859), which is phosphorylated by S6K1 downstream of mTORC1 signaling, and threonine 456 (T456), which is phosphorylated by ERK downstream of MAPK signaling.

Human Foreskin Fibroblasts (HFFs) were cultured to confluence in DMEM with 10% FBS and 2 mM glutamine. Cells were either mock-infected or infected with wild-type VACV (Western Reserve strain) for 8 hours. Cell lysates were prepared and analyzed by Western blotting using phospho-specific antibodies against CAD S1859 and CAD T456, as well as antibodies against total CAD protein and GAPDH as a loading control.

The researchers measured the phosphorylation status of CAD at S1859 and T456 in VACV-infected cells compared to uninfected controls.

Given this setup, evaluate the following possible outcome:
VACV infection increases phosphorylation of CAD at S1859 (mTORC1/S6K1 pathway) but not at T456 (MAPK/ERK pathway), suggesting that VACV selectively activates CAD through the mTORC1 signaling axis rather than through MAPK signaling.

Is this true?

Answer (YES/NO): NO